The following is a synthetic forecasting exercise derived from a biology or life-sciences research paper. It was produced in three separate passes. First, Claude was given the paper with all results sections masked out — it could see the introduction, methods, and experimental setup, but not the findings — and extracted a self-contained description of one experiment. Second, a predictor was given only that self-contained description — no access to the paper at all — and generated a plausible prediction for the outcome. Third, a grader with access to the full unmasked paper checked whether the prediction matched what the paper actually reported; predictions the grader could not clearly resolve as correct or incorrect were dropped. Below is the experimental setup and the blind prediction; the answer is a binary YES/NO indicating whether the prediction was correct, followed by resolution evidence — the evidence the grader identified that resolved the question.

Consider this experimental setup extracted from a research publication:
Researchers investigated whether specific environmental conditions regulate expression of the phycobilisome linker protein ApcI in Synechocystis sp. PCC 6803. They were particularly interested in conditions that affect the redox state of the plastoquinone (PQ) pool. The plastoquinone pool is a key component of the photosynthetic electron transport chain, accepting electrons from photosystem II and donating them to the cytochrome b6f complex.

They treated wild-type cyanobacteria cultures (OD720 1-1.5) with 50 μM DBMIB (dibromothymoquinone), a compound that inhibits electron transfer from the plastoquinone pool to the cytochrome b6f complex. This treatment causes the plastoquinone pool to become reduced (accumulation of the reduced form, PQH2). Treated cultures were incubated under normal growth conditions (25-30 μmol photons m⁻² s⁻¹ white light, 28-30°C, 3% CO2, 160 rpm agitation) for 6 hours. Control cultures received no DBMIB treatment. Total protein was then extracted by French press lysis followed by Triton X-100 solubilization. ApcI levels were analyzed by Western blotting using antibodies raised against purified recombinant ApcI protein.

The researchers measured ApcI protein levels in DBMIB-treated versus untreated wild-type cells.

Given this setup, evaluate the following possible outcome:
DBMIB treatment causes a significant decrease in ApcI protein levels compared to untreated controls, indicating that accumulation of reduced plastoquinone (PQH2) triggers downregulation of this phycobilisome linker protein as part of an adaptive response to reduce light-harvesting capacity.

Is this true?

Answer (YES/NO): NO